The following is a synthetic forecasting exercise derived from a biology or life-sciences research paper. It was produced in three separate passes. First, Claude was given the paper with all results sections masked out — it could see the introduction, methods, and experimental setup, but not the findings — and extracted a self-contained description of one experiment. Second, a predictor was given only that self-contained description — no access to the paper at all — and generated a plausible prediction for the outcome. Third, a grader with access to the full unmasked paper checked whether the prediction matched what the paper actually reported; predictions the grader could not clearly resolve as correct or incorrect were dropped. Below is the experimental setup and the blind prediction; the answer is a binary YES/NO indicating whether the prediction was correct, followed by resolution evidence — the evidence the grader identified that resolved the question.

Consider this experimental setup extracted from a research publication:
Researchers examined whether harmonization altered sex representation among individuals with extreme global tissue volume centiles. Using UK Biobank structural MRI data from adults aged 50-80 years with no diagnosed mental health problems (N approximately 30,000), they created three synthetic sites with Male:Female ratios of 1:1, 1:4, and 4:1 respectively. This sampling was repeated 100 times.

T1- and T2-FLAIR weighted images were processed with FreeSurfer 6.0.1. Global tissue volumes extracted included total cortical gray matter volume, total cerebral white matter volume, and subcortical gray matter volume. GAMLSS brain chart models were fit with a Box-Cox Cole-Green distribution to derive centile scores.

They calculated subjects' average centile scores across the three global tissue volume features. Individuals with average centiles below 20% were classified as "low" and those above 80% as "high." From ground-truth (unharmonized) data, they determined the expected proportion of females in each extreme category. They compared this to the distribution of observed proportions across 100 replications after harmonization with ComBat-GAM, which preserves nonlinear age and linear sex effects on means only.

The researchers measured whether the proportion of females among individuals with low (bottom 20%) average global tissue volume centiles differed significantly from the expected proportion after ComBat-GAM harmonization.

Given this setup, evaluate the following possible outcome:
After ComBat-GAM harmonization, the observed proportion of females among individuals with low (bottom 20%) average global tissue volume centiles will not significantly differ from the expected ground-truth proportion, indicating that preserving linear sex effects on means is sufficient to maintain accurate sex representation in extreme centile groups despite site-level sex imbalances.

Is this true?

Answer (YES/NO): NO